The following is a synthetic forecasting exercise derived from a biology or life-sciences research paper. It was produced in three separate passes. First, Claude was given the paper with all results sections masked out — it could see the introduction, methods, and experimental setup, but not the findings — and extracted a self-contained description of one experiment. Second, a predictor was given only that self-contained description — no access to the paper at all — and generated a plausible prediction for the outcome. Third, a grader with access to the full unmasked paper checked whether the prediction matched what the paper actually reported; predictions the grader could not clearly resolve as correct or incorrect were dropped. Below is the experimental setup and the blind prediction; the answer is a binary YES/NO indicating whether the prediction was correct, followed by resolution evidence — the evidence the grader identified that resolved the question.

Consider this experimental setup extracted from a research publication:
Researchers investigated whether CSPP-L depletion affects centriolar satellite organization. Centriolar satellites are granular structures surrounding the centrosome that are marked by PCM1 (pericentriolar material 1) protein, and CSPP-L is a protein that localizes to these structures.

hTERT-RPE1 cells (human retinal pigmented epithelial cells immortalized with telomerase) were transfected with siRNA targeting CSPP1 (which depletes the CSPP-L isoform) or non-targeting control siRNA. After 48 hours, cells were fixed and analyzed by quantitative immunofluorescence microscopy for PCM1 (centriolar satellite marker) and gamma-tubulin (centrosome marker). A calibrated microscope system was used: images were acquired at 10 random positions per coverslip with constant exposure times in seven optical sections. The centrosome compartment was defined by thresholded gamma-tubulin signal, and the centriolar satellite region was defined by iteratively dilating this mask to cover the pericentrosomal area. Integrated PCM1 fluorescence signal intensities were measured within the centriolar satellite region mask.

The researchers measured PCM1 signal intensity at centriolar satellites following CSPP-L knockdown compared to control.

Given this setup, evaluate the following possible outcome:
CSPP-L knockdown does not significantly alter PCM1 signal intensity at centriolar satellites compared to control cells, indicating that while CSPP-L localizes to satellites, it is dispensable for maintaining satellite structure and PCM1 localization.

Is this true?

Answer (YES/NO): NO